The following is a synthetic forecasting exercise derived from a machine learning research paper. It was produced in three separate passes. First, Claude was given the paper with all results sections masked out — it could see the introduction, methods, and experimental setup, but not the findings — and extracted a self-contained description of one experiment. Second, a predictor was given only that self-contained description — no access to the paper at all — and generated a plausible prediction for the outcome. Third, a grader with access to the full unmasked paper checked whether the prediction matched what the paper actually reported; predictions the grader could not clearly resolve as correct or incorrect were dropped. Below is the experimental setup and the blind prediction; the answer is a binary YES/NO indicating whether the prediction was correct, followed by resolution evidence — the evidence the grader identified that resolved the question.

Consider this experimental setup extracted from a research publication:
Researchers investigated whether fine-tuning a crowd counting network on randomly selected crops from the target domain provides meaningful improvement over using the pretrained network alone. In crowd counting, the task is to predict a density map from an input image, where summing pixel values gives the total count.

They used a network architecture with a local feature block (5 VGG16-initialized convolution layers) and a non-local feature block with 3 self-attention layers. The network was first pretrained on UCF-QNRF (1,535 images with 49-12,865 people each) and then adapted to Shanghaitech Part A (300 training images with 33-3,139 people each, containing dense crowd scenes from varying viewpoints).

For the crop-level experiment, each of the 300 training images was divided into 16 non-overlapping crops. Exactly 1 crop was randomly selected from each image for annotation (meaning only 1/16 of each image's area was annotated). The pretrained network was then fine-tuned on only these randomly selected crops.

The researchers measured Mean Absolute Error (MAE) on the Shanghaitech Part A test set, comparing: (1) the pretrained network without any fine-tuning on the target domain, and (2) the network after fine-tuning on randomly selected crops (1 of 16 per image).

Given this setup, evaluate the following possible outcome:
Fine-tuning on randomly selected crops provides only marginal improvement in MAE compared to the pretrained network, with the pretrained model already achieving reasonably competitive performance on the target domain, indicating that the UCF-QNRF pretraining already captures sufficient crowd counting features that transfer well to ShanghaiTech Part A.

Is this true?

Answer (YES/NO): YES